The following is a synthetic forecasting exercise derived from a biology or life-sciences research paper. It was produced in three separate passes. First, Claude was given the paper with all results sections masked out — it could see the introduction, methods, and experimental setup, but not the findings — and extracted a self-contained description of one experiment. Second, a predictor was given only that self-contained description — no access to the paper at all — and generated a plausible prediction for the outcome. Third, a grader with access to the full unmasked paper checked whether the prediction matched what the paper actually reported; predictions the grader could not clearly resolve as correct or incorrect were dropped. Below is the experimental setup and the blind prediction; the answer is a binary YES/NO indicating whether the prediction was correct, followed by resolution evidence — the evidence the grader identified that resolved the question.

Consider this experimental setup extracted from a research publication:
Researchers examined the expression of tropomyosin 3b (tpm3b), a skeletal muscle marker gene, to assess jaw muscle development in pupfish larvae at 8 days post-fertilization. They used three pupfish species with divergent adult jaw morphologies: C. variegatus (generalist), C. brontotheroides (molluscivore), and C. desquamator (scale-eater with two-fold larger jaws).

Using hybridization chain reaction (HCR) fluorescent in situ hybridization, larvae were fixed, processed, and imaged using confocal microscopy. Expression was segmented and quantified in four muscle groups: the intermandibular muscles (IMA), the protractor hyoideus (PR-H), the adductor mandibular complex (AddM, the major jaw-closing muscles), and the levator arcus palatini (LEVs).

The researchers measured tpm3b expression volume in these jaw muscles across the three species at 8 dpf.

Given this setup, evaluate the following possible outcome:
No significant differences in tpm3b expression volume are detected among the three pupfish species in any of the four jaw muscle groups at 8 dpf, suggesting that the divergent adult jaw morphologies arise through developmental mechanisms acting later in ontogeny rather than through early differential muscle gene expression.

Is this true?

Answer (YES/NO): NO